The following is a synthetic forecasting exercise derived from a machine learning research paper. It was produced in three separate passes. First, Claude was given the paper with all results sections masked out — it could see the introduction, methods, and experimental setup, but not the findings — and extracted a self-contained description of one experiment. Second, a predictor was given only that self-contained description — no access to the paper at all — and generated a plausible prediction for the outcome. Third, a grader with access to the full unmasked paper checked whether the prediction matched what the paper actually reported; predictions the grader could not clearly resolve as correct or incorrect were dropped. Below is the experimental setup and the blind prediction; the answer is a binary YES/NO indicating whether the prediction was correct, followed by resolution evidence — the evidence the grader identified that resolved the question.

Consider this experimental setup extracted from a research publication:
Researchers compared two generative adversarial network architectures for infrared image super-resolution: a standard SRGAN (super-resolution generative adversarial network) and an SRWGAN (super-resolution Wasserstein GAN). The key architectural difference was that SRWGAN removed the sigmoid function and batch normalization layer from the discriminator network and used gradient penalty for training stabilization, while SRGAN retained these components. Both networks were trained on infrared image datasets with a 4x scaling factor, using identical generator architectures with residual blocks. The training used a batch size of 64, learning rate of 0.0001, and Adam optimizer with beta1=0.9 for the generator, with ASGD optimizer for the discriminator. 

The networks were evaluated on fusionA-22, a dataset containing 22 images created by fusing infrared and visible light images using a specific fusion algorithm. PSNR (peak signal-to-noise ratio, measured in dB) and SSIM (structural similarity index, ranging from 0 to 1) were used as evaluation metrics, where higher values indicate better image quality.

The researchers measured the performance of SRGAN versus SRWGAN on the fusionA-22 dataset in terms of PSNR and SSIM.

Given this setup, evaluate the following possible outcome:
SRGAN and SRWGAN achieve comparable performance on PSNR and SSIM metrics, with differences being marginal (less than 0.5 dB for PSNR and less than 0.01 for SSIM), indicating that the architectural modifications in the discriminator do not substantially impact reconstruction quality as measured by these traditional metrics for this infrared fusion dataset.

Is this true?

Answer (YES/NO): NO